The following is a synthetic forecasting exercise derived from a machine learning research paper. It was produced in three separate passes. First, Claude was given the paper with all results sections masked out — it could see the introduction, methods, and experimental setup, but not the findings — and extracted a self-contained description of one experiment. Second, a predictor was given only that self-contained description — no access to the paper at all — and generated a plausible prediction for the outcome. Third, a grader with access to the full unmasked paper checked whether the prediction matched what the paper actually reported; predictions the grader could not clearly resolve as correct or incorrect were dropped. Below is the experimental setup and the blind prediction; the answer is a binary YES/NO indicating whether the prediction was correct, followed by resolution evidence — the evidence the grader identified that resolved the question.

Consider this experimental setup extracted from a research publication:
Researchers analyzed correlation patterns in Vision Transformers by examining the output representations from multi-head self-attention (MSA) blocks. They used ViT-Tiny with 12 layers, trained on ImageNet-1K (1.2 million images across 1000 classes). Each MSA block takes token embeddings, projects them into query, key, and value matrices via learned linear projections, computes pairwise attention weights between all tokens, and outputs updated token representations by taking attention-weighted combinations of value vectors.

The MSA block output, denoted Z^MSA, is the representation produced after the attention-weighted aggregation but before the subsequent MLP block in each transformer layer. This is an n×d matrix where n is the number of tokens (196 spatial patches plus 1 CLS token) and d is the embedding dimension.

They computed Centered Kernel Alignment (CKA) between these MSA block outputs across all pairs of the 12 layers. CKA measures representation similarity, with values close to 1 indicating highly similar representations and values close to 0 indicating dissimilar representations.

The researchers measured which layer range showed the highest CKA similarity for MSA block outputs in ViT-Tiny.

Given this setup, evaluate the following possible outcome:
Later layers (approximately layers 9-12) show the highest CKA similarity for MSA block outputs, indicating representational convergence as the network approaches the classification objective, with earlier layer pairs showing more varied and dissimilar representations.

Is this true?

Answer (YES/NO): NO